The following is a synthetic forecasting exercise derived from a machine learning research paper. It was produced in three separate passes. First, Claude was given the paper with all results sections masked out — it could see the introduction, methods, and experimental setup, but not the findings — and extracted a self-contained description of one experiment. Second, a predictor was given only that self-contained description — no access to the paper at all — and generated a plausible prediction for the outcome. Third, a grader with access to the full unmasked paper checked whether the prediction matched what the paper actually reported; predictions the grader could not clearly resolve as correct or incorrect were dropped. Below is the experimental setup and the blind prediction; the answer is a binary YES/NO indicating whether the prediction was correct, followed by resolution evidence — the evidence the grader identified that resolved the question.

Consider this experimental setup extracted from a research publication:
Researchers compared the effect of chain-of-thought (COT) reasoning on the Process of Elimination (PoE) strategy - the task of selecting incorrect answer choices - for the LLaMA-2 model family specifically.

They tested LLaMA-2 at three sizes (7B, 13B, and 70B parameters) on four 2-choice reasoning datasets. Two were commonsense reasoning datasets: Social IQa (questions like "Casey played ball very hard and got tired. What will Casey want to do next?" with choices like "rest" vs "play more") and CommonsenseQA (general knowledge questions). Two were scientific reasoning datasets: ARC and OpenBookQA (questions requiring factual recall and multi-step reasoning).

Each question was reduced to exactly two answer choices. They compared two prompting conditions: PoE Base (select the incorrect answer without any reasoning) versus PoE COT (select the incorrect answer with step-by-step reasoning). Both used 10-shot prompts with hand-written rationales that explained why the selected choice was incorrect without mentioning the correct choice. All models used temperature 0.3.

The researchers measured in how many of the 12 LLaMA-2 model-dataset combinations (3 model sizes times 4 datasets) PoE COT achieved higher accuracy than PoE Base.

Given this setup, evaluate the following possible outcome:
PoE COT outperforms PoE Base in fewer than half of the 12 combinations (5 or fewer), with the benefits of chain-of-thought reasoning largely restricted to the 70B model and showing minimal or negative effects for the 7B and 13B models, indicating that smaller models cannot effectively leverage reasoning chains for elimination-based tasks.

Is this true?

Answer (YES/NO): NO